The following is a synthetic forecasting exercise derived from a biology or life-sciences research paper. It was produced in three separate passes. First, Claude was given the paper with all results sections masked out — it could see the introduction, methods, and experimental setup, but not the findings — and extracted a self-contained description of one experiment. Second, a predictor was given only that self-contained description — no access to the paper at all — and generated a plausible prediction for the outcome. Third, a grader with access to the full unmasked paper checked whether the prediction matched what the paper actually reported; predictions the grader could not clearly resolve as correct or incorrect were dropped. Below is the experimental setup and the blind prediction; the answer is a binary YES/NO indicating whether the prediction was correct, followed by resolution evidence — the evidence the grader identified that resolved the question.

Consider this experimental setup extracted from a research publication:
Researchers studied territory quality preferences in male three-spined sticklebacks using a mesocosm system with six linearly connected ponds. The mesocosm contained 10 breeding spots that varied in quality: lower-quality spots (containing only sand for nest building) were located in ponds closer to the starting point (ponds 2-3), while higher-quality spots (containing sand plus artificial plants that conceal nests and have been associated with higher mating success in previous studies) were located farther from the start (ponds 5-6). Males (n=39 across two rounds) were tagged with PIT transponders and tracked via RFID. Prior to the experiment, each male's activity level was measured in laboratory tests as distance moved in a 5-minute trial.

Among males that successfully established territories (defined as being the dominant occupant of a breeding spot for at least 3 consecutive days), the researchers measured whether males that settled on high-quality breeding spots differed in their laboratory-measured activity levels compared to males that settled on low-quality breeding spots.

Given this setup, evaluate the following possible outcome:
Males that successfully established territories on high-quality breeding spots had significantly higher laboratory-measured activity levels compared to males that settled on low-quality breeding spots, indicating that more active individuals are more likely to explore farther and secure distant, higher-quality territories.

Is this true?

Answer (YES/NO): NO